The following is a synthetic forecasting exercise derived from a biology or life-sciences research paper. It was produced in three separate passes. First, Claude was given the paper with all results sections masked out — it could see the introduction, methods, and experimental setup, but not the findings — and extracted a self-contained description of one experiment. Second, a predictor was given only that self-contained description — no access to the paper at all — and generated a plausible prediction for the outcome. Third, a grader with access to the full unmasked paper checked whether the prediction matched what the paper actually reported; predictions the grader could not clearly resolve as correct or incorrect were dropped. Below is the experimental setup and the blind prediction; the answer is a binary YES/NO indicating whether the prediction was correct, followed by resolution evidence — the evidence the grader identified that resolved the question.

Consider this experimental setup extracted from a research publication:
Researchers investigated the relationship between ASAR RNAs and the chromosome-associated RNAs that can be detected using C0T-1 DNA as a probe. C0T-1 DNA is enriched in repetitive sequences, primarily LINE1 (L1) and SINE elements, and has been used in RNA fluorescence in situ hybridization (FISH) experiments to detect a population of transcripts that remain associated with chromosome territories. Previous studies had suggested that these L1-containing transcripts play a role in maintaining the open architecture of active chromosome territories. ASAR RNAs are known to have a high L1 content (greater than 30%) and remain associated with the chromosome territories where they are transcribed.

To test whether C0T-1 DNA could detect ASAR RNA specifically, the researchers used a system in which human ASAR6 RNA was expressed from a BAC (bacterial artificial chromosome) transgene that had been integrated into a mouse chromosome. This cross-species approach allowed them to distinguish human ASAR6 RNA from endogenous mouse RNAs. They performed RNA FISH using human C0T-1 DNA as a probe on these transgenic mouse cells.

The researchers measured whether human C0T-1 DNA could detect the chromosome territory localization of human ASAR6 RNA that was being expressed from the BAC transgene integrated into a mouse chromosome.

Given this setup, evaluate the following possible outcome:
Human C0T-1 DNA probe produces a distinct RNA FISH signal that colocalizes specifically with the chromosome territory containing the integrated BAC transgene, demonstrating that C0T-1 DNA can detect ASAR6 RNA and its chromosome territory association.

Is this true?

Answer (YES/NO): YES